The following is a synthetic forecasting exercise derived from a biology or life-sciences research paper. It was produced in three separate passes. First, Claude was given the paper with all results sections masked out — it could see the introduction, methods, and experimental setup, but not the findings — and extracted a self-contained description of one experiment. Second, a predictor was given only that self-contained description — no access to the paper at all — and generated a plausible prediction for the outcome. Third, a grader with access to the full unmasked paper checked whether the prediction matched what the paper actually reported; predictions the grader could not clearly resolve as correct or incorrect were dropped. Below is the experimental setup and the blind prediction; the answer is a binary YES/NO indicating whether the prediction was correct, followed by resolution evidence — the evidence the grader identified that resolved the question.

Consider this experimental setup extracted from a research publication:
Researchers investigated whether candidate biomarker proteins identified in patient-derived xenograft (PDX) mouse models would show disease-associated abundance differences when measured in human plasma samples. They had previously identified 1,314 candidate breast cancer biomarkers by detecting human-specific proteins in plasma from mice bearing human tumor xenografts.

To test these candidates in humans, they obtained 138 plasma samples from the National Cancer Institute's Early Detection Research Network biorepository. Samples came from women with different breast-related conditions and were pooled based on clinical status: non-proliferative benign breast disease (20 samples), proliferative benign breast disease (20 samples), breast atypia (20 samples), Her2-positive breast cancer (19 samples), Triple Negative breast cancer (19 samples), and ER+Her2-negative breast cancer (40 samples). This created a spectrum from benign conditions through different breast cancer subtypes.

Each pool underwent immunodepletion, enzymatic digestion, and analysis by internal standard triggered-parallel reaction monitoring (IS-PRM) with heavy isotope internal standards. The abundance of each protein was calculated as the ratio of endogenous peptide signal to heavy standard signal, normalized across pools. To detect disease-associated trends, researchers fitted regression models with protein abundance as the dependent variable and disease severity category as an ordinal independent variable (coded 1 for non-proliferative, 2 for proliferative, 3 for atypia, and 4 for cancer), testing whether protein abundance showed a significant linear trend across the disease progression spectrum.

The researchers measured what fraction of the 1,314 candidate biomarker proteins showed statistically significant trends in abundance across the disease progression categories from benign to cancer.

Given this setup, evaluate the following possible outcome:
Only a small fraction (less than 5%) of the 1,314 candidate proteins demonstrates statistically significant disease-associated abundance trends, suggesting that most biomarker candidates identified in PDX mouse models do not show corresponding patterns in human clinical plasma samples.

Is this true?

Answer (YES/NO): NO